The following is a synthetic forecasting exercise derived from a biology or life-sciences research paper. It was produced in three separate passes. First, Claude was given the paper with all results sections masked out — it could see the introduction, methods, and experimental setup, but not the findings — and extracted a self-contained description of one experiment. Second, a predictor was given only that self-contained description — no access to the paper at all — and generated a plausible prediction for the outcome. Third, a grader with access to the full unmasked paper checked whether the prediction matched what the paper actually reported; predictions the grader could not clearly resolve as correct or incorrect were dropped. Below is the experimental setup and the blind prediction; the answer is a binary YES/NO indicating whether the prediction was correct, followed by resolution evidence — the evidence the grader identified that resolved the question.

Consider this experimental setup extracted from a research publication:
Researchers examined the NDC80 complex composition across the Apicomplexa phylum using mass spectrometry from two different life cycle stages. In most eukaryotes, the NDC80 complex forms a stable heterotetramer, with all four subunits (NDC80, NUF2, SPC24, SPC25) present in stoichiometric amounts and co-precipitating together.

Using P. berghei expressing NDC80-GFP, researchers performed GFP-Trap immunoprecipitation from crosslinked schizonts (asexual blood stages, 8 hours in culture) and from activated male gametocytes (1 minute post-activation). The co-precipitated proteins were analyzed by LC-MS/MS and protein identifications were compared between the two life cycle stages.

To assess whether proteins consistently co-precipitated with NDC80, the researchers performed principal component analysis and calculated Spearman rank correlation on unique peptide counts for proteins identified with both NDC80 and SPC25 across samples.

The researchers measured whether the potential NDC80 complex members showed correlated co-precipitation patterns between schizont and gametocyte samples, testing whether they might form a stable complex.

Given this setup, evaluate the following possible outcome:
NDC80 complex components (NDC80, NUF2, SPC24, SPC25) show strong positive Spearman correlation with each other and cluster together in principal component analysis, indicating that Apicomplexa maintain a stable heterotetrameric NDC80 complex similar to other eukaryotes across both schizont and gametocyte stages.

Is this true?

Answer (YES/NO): NO